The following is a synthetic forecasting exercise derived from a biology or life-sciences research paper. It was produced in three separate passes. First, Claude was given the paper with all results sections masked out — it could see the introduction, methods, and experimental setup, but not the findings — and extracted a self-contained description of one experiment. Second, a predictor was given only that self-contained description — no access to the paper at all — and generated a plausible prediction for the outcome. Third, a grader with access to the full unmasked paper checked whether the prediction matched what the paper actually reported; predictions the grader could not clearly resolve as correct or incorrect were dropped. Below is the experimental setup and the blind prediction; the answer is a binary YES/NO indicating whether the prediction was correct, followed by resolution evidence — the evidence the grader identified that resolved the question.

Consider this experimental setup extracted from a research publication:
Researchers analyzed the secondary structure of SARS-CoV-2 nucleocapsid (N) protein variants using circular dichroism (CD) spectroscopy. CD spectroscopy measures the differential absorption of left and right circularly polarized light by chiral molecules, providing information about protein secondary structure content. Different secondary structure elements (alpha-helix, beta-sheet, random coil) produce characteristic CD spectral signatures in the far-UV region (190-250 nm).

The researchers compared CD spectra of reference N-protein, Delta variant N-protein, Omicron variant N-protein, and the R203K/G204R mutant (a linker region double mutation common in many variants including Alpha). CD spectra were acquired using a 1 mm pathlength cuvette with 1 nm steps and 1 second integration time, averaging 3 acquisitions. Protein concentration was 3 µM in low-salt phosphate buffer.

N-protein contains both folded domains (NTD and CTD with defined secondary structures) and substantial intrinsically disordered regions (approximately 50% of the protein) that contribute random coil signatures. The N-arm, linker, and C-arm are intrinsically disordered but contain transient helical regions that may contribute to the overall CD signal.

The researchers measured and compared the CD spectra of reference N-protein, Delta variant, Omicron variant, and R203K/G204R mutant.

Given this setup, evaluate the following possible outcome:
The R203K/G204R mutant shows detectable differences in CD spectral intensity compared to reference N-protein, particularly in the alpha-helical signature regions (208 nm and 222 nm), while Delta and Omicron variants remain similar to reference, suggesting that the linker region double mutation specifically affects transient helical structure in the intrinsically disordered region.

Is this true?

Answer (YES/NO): NO